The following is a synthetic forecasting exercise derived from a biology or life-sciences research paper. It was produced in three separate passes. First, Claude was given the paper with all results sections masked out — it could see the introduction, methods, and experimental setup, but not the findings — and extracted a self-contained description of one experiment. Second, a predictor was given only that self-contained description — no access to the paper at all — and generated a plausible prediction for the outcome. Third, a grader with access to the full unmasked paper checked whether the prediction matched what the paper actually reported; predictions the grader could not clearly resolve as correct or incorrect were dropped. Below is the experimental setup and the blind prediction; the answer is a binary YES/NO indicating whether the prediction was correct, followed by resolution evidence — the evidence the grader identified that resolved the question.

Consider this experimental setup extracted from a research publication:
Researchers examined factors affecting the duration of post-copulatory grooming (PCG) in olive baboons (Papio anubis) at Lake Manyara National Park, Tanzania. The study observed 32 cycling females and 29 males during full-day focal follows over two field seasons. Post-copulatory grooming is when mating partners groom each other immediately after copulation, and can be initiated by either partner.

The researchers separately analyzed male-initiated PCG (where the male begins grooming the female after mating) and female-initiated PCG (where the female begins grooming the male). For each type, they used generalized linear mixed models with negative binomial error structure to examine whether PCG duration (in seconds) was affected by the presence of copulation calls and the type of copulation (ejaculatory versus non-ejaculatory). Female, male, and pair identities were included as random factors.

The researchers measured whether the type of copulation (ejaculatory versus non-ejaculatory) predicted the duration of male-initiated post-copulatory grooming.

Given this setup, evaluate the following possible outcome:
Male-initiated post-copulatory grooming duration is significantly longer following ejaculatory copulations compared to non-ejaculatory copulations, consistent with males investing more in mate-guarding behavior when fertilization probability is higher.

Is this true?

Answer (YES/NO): NO